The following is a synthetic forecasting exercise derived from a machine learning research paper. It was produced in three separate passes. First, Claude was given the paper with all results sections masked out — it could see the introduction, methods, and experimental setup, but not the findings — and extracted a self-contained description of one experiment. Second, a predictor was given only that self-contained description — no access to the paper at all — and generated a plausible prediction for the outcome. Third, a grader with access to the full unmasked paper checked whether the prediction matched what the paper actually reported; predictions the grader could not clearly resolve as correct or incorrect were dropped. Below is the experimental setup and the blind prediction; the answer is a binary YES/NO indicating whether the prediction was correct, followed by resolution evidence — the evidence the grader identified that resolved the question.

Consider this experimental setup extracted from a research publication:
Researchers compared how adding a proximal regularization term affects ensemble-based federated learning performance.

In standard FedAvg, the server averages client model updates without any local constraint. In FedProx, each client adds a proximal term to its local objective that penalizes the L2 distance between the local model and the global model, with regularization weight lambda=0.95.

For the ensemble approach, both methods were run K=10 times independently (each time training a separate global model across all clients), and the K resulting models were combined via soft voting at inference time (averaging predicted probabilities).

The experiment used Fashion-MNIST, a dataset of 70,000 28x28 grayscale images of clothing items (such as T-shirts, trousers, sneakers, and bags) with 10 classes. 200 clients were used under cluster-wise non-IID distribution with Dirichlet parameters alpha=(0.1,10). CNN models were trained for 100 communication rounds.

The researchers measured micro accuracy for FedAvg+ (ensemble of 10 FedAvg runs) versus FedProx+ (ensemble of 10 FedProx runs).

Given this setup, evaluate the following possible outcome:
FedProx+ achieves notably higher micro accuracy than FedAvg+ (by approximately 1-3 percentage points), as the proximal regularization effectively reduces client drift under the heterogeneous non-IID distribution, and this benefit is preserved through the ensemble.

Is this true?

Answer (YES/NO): NO